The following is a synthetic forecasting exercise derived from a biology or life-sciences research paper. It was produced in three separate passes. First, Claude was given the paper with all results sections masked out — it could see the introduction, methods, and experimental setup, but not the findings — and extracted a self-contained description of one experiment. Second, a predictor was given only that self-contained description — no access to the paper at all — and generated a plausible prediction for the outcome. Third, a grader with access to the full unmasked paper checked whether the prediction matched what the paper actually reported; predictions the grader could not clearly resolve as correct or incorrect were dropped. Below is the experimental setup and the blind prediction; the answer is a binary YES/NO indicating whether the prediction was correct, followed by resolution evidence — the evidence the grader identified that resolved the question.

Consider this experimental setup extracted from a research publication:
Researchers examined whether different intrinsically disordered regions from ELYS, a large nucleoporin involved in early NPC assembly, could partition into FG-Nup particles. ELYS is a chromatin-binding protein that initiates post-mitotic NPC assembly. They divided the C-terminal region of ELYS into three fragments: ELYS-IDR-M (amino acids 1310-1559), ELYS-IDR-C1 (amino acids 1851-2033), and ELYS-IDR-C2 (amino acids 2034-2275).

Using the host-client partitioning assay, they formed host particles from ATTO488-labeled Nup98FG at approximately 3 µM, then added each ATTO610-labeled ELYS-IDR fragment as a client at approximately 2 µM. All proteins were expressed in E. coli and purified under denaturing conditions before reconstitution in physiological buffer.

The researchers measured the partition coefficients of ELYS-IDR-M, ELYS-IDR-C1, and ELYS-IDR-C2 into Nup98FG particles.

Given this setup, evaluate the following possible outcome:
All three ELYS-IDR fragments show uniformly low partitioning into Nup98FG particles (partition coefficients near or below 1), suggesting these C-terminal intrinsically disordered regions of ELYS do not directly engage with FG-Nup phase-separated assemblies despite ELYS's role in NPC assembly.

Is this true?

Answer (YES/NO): NO